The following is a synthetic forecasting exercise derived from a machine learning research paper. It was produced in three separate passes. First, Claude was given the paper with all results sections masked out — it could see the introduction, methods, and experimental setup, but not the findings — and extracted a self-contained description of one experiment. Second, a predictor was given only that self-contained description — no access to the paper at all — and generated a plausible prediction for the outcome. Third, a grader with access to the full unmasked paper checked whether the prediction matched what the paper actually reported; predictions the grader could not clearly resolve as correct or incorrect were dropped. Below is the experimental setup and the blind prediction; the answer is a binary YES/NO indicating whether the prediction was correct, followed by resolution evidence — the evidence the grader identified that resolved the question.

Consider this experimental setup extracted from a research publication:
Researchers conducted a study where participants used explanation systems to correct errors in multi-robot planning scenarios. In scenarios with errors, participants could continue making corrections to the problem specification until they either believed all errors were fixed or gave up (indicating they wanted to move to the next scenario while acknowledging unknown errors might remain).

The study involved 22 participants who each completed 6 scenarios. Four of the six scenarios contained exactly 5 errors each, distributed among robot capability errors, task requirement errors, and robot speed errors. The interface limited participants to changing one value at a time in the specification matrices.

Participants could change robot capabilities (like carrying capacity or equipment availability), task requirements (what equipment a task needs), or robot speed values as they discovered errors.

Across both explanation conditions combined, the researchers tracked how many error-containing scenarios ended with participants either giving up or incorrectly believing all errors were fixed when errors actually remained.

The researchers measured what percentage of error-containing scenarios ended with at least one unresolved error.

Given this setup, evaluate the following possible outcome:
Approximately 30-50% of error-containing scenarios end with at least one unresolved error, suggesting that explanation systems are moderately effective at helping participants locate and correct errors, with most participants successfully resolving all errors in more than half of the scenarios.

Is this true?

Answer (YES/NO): NO